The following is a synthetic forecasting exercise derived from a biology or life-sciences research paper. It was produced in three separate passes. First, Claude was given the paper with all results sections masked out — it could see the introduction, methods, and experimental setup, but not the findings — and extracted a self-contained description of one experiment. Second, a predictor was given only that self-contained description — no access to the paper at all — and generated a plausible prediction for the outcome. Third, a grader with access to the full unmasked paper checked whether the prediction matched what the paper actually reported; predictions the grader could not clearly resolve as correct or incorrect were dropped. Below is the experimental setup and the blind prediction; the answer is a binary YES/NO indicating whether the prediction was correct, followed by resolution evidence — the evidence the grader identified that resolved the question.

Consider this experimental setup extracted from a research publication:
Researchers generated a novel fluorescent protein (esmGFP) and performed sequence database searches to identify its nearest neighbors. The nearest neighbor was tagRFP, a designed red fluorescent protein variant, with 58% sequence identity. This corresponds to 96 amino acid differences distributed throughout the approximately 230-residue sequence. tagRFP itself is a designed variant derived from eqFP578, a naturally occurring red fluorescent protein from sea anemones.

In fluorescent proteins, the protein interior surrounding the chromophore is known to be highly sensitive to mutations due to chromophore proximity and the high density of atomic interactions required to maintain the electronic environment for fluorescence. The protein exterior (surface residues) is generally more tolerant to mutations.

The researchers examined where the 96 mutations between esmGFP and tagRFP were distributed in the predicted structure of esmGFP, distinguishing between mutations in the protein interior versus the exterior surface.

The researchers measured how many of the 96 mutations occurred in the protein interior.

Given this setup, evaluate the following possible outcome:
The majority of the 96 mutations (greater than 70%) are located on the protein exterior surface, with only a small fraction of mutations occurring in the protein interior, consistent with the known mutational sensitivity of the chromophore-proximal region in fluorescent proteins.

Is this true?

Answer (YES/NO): YES